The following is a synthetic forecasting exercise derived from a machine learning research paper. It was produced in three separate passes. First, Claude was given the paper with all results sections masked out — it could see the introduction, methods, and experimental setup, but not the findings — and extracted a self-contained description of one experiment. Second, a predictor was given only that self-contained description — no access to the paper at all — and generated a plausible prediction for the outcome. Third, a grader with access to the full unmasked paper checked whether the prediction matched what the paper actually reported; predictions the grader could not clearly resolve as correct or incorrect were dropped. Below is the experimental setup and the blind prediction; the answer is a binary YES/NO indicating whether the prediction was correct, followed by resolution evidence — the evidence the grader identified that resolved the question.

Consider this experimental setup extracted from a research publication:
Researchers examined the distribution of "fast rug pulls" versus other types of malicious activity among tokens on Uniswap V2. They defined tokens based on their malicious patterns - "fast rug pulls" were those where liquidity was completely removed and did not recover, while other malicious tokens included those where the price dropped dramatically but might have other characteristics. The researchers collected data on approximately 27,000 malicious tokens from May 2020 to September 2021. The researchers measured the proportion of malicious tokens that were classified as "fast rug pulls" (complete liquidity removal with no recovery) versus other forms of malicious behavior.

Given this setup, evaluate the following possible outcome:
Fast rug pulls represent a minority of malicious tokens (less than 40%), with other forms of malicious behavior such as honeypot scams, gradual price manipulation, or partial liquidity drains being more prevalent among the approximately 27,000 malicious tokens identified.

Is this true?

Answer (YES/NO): NO